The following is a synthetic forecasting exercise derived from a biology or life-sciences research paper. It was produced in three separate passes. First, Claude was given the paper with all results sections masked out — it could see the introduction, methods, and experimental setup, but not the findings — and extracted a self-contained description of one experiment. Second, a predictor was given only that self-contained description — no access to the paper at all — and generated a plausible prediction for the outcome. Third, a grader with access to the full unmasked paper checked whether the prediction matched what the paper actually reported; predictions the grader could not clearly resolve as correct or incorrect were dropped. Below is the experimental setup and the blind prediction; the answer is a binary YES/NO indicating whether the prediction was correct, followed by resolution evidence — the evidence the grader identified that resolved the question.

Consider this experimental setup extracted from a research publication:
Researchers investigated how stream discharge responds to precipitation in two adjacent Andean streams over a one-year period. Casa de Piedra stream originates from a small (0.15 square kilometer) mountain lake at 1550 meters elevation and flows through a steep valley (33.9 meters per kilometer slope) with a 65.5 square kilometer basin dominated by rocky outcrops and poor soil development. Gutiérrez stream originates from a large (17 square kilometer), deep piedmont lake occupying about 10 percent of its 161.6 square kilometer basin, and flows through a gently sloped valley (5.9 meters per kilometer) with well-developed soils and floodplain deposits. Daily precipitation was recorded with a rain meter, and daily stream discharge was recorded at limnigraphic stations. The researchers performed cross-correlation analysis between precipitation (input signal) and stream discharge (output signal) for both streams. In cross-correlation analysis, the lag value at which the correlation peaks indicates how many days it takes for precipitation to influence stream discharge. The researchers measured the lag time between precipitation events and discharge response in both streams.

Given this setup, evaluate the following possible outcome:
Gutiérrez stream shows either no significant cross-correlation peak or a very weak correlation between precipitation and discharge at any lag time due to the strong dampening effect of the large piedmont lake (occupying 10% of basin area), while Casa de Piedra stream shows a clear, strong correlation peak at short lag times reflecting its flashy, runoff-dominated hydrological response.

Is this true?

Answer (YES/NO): YES